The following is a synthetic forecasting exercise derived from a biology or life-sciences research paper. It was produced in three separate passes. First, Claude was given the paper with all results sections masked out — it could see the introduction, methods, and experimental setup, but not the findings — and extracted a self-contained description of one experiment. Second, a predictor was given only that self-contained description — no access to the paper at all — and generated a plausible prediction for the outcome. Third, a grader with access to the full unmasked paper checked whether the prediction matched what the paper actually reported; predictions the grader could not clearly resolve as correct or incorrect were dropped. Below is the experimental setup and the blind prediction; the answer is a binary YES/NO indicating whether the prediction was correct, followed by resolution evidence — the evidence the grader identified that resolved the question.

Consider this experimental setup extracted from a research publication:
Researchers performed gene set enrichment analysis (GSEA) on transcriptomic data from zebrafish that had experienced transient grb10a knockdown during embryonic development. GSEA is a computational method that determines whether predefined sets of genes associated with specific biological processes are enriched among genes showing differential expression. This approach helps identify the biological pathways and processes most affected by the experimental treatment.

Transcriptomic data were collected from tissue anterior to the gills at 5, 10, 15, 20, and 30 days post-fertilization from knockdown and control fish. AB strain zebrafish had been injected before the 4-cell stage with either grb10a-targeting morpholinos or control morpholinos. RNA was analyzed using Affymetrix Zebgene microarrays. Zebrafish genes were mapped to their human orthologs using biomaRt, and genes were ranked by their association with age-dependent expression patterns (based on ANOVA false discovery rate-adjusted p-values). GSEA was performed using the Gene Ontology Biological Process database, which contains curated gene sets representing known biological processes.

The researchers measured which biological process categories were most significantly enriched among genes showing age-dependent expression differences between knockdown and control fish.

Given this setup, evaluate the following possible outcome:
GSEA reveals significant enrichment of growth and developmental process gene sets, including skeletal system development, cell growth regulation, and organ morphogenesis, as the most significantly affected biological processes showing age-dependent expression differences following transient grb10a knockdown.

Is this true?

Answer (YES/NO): NO